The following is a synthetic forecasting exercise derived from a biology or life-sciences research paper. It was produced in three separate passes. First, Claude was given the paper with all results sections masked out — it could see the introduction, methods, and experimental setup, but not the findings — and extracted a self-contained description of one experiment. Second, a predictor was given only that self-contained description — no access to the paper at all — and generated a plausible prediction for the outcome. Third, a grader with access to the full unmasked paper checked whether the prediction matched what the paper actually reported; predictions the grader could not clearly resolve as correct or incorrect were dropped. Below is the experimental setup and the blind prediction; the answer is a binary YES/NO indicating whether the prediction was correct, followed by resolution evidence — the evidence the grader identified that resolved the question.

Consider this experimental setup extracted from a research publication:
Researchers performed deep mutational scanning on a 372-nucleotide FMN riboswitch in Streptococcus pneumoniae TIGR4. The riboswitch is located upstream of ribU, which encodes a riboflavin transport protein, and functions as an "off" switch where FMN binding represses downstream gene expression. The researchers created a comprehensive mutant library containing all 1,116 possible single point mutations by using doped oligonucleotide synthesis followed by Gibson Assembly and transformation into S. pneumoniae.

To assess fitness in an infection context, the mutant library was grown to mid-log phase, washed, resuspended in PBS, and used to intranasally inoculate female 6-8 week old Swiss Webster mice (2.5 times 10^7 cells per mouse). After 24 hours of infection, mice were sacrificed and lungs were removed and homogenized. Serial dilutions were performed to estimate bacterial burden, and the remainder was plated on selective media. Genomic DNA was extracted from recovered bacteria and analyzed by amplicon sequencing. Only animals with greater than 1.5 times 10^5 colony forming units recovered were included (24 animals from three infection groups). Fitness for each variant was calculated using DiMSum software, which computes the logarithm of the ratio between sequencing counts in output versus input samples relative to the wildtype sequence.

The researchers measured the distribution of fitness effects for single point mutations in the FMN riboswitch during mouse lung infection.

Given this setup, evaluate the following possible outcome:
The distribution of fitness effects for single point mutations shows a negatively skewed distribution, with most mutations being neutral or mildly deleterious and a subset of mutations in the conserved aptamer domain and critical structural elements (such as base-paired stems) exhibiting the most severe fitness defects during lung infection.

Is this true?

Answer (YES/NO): NO